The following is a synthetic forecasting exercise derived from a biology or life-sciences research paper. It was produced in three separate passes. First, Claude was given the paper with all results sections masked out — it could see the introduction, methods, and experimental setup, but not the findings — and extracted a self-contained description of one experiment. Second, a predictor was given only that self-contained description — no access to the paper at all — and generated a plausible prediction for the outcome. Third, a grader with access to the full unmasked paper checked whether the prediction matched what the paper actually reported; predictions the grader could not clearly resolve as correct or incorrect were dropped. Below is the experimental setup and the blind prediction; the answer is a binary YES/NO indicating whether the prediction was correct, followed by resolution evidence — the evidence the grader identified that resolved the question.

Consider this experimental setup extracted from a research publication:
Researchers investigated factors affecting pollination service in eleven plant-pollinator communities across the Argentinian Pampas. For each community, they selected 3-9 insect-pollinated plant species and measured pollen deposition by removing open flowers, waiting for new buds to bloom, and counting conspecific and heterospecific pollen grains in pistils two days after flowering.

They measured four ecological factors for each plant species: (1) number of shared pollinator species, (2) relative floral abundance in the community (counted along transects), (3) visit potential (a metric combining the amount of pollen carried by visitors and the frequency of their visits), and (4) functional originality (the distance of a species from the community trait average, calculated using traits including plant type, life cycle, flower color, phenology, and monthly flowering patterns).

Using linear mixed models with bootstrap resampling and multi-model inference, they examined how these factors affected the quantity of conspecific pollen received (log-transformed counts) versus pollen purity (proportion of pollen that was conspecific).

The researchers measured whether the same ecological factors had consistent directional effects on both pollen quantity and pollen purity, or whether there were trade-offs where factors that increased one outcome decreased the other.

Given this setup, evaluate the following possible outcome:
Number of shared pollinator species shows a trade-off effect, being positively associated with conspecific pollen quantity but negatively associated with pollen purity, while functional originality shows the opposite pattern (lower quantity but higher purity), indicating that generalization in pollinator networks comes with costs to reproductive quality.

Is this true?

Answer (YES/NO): NO